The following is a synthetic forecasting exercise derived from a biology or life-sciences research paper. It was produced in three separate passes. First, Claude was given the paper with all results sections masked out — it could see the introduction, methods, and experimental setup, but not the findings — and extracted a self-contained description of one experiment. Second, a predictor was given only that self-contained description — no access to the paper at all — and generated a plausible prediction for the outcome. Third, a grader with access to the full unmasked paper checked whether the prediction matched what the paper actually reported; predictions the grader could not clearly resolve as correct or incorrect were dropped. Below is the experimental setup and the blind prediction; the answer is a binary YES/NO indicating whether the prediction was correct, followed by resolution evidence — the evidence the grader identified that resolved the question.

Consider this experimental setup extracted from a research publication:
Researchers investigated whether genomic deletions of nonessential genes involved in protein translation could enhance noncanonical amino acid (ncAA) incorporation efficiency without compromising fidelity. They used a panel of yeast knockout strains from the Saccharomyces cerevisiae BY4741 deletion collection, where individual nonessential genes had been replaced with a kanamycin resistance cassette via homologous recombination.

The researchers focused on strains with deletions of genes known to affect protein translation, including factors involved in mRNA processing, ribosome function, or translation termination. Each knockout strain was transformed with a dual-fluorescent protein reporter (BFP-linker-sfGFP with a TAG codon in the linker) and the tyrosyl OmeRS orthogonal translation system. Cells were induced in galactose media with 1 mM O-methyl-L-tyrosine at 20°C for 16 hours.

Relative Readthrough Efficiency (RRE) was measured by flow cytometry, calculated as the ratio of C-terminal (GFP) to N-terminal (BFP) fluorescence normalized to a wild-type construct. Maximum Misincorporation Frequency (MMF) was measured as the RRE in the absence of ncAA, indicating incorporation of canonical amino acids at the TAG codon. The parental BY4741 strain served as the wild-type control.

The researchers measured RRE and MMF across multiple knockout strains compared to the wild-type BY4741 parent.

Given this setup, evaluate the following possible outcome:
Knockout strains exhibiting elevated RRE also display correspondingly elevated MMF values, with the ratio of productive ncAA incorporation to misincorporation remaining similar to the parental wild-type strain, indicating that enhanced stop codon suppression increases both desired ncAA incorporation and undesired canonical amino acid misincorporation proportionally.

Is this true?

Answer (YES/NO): NO